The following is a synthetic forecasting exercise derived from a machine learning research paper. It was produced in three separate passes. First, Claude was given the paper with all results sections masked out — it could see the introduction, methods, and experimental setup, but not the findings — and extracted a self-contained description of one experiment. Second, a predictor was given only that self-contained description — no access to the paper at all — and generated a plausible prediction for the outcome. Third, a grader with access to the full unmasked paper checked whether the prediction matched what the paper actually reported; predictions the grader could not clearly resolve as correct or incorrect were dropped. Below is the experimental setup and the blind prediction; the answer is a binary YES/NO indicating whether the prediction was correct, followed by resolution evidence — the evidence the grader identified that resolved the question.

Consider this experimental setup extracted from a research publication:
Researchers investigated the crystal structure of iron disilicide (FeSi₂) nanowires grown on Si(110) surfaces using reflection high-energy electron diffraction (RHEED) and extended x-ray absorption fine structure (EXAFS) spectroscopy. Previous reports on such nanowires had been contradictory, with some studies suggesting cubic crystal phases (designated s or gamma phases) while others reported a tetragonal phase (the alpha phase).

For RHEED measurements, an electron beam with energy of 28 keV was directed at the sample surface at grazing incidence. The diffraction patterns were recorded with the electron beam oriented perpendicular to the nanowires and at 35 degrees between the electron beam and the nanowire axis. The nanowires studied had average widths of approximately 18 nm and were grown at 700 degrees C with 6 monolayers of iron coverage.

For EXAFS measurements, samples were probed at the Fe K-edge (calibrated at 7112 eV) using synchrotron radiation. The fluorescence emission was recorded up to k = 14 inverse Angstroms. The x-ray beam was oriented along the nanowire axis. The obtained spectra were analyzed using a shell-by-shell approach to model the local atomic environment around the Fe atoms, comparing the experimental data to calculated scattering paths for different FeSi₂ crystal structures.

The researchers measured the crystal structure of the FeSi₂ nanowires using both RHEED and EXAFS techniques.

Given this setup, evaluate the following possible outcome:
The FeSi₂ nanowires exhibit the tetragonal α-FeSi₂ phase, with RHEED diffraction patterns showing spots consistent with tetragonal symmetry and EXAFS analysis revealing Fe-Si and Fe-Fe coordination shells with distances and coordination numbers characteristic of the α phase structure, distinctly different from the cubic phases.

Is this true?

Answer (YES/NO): YES